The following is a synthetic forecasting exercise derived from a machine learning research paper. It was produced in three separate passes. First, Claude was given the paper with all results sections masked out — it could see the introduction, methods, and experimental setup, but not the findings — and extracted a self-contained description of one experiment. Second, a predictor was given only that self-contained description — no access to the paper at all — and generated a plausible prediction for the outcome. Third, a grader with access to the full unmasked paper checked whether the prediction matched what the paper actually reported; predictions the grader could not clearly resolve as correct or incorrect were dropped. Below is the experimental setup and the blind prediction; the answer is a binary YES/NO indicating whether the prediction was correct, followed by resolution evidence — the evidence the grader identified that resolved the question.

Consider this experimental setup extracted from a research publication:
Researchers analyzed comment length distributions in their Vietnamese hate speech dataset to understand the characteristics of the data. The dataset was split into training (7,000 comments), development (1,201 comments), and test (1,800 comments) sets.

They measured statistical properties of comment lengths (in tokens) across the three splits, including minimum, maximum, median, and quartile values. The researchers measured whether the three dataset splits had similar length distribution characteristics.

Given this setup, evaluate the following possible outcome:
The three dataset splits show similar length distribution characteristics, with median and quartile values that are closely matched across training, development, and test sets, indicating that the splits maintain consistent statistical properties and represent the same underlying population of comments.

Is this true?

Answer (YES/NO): YES